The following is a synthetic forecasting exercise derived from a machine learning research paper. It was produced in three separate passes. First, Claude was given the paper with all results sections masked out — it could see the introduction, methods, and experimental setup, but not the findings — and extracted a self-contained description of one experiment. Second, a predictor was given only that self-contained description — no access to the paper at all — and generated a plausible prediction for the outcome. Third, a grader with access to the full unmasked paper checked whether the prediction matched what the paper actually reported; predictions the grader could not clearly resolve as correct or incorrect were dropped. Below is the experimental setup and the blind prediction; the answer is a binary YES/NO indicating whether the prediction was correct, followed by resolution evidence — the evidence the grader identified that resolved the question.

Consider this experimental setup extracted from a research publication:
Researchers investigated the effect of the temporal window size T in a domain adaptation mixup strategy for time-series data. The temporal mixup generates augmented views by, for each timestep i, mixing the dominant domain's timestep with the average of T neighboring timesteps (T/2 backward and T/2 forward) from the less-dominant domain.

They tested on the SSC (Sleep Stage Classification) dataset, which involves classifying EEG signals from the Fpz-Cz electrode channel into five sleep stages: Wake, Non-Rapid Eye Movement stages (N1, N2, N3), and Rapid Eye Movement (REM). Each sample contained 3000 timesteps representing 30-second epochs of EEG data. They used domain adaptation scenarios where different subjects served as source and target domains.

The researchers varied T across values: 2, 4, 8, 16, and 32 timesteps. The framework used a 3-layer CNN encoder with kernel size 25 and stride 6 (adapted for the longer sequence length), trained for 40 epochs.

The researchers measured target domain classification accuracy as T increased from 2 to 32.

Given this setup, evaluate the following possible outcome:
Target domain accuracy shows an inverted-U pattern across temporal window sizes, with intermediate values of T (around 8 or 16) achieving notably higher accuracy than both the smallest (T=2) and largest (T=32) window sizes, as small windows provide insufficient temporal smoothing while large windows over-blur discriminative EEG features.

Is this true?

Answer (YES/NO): NO